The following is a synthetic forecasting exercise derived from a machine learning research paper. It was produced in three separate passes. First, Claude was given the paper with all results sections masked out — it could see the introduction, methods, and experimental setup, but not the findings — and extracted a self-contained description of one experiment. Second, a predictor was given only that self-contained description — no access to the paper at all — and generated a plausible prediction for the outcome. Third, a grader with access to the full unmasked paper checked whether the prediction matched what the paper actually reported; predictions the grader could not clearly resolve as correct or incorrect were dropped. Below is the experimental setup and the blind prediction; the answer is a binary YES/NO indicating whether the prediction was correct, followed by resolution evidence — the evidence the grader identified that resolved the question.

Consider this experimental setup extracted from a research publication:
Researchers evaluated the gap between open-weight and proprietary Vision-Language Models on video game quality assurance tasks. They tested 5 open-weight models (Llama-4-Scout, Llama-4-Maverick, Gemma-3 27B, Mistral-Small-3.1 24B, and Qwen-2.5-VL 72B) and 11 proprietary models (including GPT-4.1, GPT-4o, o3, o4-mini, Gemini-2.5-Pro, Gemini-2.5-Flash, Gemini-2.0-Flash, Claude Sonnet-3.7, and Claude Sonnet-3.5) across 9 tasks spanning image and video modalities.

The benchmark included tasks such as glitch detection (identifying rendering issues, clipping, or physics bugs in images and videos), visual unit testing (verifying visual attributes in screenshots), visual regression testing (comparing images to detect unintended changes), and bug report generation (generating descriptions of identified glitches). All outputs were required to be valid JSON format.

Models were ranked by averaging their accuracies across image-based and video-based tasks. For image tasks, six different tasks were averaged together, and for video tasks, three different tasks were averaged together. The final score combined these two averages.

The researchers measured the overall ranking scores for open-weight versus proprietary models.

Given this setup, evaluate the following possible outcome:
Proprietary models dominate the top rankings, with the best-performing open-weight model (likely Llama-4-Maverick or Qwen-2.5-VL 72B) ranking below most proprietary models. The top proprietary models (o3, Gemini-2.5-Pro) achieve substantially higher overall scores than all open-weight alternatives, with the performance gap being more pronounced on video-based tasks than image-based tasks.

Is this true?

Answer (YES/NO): NO